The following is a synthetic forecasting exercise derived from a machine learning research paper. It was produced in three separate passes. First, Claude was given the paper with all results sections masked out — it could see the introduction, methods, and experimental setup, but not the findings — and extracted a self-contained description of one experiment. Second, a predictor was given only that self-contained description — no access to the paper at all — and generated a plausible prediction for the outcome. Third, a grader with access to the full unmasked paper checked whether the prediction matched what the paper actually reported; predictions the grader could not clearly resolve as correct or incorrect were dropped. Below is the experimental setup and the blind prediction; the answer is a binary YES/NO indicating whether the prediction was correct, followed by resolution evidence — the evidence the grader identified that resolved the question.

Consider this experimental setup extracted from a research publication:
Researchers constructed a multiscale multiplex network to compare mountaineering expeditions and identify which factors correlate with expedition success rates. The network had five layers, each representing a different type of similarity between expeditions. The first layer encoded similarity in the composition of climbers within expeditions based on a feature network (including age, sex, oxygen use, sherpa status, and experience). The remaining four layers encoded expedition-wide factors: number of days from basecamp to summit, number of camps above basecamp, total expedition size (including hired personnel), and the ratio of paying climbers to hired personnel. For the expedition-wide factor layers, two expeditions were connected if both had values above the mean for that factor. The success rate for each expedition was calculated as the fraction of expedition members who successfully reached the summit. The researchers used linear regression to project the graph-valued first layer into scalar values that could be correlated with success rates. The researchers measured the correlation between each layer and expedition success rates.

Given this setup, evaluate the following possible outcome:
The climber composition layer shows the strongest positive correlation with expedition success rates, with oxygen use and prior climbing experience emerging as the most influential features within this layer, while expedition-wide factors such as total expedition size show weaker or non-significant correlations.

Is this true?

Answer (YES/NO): NO